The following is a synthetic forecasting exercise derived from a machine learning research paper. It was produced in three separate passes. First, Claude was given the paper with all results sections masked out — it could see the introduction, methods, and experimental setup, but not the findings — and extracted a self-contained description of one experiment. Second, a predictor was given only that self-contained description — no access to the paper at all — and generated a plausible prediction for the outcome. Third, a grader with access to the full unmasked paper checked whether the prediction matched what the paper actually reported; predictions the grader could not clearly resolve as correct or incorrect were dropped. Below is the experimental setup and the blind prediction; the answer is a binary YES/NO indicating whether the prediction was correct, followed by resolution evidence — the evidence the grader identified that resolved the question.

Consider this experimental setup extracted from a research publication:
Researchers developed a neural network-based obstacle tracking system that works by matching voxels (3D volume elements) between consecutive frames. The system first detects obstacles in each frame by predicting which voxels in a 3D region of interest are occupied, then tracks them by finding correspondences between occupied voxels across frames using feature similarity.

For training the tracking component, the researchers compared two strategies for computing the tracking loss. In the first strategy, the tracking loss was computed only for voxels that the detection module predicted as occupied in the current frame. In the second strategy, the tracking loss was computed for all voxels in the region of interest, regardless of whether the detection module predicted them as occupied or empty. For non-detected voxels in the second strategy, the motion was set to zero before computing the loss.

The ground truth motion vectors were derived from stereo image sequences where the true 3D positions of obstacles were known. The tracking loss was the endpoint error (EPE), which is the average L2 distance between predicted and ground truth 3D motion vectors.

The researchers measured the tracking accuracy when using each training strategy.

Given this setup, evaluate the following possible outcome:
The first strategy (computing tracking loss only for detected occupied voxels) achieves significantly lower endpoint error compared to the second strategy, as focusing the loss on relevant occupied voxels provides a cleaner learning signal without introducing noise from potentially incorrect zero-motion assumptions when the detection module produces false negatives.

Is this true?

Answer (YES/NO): NO